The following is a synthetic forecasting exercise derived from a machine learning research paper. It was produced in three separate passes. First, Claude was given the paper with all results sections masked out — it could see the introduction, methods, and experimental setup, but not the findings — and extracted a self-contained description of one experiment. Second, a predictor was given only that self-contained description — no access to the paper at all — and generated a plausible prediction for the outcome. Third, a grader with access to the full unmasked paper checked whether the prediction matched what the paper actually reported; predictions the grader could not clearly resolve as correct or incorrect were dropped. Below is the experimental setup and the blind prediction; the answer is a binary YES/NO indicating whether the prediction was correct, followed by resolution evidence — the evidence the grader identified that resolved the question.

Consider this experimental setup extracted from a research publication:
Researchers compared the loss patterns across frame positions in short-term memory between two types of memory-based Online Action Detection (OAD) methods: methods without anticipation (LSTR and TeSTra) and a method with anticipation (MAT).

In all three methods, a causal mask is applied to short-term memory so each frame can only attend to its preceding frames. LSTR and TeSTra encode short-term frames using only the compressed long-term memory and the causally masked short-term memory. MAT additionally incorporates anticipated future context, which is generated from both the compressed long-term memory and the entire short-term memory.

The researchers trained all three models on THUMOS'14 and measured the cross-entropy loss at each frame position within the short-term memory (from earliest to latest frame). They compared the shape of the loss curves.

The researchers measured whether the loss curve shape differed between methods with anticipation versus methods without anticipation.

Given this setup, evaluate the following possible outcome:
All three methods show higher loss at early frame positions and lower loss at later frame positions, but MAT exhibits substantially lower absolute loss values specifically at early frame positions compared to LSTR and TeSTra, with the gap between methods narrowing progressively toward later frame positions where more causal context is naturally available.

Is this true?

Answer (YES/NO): NO